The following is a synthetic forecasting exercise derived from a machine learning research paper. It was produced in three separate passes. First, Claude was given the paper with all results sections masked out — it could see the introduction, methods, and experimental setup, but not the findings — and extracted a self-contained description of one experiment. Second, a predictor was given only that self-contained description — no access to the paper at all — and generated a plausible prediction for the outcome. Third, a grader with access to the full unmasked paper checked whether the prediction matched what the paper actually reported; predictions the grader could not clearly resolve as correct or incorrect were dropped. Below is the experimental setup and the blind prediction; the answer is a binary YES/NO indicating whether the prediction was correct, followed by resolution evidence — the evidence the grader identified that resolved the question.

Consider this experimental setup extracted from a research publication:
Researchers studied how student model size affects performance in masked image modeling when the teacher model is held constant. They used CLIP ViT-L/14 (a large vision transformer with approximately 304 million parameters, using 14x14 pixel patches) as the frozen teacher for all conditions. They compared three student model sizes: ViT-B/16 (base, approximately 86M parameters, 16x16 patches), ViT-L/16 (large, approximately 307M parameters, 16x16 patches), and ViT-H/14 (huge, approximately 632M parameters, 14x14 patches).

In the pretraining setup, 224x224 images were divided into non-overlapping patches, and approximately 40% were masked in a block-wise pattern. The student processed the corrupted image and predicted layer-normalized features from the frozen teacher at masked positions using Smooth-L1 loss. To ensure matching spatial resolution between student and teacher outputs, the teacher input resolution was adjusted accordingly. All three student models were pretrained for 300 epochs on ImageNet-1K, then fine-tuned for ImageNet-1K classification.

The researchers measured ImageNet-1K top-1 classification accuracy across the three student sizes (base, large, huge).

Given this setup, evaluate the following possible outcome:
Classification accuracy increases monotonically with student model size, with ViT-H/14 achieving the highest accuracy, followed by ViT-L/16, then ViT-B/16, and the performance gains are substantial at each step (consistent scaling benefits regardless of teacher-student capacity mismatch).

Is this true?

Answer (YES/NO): NO